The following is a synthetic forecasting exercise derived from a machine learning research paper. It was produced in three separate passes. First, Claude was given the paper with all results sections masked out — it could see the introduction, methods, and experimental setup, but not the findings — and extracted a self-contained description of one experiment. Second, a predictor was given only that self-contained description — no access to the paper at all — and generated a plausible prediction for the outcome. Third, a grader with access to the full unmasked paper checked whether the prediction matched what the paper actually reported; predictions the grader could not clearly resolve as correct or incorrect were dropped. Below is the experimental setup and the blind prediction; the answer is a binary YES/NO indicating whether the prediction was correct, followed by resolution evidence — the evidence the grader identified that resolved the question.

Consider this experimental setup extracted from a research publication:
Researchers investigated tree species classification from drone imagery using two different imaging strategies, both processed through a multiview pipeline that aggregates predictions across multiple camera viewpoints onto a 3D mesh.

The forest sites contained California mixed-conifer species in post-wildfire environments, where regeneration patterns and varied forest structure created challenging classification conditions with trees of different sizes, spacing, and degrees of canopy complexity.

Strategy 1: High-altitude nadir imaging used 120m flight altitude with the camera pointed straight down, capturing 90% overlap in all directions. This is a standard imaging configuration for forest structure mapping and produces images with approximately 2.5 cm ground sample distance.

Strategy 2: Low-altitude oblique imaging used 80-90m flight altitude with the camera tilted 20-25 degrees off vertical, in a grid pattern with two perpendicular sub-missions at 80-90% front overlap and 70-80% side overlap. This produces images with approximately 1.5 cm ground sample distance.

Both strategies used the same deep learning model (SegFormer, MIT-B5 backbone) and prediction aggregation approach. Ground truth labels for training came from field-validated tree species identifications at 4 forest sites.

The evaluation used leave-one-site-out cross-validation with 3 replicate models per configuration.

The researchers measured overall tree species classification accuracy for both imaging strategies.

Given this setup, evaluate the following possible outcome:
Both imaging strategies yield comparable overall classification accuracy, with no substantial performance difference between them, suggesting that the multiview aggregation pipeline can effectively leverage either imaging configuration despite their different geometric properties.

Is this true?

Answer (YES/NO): NO